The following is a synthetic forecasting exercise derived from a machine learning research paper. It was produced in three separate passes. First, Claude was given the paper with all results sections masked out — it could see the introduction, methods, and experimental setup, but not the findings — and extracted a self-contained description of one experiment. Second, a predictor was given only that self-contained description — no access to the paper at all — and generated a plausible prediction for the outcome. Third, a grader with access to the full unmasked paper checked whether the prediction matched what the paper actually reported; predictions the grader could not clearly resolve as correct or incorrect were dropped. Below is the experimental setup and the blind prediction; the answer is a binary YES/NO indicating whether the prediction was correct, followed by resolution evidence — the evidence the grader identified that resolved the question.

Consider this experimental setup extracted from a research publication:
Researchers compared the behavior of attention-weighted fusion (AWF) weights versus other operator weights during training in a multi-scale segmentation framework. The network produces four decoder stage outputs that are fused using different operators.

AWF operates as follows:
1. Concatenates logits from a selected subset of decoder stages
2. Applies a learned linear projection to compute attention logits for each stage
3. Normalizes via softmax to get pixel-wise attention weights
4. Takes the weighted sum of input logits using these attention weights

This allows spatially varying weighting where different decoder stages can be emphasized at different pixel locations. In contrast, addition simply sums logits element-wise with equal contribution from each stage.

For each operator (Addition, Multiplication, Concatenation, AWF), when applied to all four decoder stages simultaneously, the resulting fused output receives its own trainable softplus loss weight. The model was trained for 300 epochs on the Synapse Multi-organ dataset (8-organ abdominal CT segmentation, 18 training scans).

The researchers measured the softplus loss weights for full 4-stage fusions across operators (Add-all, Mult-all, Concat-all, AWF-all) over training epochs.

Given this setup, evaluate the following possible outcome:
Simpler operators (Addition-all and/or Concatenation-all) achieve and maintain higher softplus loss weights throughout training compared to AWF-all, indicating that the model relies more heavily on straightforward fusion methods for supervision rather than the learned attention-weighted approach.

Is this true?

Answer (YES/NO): NO